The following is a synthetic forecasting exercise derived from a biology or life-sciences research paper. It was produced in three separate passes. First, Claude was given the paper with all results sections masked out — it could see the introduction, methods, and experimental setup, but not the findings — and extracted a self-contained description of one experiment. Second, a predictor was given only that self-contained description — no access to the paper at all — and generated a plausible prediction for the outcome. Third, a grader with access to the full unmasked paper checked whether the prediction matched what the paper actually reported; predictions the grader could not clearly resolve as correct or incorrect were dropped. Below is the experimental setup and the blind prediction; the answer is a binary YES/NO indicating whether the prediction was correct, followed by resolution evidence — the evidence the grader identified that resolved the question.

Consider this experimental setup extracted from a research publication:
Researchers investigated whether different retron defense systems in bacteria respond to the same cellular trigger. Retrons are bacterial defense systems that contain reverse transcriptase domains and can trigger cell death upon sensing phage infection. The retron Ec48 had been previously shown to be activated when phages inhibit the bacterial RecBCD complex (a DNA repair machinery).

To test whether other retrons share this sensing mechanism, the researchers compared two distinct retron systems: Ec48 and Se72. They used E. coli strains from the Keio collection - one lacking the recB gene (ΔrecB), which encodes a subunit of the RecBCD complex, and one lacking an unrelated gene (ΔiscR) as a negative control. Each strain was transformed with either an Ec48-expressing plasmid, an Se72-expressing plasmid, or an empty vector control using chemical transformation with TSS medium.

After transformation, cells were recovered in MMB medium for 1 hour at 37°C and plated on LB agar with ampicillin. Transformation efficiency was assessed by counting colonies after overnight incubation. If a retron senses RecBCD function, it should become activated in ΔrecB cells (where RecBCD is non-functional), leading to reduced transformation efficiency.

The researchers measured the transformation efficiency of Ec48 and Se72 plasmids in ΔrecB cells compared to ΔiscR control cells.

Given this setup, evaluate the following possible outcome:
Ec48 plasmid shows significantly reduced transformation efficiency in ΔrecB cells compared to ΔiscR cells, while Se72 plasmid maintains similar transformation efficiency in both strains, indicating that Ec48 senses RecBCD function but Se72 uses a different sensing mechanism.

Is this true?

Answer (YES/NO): NO